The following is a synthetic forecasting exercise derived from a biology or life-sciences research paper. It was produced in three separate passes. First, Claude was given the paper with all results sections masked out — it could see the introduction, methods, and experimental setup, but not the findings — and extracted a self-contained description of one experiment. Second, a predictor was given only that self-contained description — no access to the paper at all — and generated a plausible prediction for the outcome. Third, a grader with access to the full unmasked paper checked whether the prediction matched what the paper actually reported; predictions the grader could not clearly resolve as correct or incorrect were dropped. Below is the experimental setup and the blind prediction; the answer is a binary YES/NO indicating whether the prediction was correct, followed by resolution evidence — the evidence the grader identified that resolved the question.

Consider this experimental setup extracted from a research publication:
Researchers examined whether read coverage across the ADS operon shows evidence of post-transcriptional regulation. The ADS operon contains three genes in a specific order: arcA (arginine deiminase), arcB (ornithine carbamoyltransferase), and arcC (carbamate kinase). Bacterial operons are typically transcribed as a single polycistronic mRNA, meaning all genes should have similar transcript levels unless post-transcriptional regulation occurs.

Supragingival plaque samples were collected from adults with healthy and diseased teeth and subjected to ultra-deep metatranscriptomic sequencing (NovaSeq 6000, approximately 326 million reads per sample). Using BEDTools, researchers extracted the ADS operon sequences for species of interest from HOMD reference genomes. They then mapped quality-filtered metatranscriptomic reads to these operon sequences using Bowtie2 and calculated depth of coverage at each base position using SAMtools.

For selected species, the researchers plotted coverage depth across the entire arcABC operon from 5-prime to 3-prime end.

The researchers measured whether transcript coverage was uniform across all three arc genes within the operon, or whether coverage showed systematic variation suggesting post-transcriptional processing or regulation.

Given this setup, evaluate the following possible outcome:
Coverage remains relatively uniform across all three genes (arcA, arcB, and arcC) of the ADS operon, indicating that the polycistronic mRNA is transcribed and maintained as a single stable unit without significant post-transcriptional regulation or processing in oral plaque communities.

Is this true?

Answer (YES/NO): NO